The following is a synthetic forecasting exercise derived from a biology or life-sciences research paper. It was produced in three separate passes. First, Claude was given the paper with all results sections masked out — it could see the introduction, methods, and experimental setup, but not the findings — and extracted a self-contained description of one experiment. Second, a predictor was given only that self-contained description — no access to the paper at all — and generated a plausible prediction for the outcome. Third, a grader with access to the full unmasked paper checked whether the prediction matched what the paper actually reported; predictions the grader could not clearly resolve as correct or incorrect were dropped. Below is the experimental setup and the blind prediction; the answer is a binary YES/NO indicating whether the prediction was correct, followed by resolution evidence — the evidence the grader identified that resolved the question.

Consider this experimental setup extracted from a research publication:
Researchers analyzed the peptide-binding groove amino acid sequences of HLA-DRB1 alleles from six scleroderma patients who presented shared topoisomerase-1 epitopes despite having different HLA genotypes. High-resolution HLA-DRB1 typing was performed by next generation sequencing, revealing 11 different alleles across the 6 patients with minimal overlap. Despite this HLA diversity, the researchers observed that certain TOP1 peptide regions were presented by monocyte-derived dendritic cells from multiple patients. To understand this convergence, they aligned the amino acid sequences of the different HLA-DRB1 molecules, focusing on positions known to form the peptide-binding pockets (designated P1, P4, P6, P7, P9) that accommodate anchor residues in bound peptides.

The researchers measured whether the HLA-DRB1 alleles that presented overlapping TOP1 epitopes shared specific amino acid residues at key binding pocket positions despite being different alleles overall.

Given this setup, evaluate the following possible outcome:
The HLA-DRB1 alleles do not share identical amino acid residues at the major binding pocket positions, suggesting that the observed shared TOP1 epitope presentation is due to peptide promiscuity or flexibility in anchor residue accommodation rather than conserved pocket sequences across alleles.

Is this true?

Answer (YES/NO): NO